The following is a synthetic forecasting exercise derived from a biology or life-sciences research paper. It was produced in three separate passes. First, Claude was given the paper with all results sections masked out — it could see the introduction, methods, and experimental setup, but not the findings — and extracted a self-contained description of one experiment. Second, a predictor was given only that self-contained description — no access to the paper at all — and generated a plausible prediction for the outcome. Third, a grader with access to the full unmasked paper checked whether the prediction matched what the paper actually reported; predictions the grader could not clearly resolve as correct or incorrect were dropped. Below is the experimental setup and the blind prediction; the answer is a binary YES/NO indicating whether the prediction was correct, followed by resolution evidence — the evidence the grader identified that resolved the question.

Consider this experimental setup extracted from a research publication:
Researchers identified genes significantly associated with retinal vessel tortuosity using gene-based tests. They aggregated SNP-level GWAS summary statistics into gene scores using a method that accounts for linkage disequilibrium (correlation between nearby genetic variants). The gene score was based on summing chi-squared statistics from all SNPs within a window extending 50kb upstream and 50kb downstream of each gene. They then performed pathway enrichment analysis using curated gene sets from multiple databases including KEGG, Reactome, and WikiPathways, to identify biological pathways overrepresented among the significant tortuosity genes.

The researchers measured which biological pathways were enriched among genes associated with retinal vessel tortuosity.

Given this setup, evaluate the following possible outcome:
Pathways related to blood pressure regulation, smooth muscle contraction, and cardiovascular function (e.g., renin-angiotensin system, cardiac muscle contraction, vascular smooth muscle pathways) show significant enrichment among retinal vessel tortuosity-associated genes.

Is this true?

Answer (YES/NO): NO